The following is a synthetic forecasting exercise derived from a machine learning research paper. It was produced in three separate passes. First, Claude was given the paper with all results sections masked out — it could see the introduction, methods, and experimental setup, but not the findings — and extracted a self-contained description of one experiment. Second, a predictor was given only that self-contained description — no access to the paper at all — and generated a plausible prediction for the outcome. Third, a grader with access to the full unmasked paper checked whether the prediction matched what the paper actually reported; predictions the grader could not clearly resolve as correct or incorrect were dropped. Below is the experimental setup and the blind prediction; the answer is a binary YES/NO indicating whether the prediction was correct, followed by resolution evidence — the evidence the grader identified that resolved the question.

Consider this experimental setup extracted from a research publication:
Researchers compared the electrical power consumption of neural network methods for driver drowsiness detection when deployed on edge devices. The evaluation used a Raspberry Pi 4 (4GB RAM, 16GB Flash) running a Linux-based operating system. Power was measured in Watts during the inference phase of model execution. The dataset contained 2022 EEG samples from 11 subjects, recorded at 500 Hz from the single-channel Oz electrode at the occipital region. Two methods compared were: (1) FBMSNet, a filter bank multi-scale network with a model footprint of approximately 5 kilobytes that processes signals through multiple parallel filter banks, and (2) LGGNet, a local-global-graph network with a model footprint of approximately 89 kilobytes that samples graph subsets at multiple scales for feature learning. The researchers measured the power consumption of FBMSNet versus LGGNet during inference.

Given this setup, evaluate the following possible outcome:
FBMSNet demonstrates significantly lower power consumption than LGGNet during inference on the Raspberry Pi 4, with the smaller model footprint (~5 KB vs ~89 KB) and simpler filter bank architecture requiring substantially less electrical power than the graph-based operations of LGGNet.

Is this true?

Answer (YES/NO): NO